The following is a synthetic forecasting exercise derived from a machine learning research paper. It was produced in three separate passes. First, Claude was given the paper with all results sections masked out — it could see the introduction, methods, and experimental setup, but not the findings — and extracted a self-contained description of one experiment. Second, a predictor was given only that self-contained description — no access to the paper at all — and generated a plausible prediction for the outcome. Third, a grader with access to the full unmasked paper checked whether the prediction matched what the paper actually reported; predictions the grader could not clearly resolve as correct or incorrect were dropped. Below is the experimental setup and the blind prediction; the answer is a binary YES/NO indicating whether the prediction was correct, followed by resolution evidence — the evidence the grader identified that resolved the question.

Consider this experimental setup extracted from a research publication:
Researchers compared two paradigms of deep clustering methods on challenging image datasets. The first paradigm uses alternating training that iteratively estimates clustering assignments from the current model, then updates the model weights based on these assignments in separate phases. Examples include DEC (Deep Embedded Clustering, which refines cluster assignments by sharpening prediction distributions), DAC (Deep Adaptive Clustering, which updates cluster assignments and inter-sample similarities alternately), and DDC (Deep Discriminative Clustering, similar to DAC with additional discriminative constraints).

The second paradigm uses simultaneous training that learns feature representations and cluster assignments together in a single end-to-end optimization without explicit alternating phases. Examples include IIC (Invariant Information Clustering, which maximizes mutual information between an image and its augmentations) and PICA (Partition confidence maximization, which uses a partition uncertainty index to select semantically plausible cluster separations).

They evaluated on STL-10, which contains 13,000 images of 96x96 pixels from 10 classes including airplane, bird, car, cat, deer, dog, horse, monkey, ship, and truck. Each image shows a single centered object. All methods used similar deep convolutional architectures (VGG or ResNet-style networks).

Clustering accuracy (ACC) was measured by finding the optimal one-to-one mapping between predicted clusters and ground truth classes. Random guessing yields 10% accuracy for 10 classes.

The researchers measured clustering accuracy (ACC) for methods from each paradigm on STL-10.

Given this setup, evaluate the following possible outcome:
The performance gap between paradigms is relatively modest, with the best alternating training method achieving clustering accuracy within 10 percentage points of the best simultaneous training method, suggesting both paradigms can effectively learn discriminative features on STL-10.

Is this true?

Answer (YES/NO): NO